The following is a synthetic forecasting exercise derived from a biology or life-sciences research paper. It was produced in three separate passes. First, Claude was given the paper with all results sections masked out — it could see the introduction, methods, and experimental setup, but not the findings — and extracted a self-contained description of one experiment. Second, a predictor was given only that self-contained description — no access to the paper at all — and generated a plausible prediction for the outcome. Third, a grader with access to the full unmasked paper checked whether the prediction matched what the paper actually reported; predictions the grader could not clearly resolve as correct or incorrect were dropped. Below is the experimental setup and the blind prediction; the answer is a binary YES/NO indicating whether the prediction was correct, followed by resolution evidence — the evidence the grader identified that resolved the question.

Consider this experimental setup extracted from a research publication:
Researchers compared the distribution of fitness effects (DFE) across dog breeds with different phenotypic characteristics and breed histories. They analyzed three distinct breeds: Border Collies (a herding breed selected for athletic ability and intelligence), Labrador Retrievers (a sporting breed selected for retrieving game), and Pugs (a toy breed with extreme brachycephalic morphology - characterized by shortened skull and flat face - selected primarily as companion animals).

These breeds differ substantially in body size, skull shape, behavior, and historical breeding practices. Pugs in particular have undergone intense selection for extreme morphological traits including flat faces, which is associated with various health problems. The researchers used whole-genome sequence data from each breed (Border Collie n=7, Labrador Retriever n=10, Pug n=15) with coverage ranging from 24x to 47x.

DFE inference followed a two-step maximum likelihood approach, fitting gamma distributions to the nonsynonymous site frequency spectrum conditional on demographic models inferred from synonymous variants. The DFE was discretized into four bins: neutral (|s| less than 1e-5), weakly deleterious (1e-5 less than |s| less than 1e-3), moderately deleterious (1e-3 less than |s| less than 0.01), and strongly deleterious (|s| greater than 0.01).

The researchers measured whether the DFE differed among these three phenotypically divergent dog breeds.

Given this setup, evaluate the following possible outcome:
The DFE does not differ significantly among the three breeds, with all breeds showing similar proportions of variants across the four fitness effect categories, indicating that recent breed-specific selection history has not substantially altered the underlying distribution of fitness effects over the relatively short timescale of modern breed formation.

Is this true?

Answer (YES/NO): YES